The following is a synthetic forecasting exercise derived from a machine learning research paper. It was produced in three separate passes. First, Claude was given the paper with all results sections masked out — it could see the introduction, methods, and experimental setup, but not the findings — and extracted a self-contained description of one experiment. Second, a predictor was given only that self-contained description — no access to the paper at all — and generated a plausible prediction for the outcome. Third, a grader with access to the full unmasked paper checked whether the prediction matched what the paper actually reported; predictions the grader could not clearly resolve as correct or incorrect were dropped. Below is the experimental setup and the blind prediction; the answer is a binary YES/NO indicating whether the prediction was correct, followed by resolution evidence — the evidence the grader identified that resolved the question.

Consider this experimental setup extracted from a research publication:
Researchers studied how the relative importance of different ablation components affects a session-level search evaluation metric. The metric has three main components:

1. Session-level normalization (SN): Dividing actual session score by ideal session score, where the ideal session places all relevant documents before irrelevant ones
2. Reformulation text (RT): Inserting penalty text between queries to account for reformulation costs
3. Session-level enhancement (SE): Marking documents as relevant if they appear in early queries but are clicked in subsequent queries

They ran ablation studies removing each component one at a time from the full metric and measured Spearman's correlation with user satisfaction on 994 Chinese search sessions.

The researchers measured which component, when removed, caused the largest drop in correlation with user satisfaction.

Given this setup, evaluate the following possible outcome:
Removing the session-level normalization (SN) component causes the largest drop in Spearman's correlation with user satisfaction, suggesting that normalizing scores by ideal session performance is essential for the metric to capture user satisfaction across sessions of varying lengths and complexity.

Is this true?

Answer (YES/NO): YES